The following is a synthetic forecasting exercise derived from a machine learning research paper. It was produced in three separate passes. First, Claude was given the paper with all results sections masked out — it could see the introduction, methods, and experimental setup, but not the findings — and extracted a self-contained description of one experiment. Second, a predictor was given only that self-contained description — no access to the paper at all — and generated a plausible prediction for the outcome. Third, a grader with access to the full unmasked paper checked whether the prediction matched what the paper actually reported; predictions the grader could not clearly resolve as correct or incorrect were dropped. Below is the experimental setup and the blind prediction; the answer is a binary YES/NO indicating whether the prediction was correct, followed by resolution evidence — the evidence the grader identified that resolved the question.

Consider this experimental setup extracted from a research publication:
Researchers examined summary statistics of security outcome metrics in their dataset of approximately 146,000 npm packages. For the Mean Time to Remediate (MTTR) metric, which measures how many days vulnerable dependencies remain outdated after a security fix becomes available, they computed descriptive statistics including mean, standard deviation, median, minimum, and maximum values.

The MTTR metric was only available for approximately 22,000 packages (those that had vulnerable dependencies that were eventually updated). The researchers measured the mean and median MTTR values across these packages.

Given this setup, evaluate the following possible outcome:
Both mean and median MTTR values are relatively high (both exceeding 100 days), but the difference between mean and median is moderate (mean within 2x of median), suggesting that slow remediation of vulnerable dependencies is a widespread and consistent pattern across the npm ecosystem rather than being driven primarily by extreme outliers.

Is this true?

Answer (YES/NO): YES